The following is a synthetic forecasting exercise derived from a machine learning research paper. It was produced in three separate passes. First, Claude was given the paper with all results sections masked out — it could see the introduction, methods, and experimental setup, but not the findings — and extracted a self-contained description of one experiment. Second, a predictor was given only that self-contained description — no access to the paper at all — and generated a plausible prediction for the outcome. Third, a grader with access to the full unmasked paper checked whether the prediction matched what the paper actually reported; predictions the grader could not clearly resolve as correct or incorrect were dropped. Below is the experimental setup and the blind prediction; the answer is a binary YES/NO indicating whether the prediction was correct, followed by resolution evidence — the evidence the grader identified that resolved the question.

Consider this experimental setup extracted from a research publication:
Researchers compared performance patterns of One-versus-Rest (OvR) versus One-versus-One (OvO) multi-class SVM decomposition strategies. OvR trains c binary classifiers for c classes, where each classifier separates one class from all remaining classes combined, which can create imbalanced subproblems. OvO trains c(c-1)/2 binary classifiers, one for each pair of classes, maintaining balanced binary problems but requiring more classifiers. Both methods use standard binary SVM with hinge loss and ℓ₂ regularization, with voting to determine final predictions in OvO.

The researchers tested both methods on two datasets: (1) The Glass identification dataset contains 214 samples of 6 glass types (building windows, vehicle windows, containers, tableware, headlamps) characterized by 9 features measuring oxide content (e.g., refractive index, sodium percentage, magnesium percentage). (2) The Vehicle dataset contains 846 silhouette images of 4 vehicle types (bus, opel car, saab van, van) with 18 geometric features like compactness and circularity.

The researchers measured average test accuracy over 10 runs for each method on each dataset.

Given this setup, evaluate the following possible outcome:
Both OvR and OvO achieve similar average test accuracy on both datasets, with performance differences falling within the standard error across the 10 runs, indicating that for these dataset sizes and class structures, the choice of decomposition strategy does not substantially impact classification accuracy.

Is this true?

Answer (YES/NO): NO